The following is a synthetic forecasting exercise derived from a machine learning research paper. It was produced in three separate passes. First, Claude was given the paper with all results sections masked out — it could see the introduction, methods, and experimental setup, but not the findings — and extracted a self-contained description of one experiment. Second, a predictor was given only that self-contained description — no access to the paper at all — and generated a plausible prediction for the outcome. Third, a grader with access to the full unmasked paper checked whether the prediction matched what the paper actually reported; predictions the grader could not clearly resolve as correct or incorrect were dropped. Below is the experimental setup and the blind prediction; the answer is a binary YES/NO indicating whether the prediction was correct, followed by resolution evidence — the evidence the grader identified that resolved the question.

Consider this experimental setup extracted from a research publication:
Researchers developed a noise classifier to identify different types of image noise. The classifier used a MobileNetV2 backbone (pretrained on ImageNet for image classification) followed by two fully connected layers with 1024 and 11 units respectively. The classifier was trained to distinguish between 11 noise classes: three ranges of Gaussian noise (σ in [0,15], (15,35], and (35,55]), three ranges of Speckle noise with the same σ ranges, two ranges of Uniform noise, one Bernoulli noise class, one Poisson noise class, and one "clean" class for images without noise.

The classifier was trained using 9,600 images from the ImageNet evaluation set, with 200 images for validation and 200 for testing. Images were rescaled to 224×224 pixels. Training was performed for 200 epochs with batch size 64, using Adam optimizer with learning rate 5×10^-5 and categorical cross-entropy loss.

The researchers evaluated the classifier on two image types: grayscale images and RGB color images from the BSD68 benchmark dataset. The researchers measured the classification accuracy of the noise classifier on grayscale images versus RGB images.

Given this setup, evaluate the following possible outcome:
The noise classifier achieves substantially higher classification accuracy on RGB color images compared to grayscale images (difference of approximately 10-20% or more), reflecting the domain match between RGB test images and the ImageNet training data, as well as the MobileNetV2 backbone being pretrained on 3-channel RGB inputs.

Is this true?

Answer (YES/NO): NO